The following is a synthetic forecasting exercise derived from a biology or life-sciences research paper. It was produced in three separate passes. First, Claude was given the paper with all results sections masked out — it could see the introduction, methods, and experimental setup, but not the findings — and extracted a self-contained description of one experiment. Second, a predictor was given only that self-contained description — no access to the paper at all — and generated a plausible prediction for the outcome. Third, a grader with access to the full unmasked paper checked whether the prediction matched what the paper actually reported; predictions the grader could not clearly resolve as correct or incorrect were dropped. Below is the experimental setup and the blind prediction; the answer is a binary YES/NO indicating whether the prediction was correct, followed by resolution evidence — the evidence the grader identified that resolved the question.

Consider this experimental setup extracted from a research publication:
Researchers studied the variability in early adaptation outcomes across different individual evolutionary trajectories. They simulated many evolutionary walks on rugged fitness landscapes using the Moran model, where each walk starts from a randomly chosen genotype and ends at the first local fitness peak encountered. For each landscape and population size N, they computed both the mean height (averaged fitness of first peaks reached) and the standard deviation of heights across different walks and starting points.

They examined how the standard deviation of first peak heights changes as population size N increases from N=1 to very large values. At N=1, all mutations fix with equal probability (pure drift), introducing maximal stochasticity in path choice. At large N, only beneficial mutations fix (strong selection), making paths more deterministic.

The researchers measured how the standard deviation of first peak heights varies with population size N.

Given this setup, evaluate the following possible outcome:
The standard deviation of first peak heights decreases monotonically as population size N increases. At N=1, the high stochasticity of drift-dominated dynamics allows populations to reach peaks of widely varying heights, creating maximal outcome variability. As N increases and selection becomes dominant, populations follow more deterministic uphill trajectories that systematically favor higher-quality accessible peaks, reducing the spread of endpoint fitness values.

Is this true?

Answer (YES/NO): NO